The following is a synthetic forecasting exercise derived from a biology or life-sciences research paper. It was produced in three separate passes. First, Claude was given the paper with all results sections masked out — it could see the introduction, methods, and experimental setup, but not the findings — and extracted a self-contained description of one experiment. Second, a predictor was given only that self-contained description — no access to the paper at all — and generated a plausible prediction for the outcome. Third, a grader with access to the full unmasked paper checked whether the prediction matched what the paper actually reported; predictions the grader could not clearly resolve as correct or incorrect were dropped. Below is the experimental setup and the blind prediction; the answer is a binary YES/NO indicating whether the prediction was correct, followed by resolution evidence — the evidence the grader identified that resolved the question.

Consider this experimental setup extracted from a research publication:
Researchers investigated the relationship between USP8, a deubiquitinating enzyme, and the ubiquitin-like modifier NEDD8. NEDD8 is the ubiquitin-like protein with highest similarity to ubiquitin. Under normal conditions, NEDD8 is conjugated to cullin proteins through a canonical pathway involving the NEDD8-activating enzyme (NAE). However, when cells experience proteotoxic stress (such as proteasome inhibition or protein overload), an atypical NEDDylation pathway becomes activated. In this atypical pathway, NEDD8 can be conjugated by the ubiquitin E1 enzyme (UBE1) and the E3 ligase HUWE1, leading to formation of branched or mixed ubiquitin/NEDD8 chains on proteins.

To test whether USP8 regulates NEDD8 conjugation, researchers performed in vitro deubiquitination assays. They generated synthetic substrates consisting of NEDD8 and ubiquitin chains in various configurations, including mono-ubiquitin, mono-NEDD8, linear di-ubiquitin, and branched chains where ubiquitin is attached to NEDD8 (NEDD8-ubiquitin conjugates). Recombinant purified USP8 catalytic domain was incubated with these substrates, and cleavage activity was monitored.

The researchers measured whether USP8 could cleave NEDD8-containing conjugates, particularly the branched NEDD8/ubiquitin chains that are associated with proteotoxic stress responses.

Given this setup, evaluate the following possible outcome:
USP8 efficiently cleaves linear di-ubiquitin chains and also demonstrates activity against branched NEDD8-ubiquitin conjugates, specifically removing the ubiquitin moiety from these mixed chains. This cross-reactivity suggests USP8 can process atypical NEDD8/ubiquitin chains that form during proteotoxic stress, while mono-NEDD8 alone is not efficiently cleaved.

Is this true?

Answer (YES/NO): YES